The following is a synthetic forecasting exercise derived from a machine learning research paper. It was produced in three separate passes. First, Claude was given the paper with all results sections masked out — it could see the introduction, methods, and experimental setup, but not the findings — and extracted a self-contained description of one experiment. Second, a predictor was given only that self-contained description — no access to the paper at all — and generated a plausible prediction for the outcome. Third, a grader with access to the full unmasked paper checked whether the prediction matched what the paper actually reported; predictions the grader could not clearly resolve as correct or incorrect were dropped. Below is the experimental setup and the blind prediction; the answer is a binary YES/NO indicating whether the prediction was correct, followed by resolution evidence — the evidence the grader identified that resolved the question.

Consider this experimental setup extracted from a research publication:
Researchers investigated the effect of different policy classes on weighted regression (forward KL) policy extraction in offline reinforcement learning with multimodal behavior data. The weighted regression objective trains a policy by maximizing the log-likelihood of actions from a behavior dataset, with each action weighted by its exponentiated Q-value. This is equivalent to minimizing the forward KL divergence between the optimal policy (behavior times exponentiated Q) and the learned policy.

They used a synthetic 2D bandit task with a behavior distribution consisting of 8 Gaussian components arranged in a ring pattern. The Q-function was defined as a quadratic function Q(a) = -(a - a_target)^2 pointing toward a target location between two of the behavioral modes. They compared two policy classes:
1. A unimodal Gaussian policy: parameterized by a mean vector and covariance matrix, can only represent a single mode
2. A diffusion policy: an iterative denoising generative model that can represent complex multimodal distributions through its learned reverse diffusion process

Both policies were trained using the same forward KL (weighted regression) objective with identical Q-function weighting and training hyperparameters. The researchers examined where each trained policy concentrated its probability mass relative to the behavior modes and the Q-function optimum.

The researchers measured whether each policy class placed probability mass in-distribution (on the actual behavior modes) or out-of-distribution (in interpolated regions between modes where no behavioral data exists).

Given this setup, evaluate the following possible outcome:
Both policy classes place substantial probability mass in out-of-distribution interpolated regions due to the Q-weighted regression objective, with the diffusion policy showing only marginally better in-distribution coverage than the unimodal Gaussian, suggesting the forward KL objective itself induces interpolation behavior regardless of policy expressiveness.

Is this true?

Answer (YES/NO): NO